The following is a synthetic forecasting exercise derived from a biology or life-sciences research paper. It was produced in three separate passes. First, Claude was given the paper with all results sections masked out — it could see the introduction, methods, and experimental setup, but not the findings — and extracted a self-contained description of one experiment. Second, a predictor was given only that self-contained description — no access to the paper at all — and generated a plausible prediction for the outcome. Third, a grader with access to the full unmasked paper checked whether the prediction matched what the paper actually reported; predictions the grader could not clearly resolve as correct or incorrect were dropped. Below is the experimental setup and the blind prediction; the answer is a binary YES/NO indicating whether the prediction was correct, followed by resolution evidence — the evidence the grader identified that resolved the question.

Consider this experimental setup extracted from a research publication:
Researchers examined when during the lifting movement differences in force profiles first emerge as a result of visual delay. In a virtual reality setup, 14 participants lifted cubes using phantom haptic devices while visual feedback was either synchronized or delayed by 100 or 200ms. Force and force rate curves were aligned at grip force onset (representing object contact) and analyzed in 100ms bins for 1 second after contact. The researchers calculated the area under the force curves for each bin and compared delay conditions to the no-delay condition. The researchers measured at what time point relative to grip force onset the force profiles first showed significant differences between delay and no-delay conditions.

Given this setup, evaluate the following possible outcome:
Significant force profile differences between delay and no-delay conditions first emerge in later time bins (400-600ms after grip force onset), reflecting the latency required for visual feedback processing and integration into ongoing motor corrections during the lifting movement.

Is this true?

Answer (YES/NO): NO